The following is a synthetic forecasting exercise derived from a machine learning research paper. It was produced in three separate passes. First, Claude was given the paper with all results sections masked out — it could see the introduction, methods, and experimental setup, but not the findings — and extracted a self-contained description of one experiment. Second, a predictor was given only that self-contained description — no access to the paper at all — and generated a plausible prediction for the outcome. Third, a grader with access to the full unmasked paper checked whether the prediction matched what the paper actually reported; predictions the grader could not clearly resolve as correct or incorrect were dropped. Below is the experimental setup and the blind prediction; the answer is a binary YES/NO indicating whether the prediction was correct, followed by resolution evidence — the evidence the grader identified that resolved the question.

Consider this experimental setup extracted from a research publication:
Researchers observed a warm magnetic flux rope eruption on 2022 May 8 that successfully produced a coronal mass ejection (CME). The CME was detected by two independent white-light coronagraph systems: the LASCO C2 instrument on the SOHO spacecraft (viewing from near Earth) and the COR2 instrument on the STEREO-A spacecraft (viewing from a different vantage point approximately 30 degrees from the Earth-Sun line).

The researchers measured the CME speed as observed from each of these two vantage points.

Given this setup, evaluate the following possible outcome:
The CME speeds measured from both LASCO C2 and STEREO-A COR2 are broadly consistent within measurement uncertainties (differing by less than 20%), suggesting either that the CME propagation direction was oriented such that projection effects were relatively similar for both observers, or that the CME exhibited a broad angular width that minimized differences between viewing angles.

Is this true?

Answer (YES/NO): NO